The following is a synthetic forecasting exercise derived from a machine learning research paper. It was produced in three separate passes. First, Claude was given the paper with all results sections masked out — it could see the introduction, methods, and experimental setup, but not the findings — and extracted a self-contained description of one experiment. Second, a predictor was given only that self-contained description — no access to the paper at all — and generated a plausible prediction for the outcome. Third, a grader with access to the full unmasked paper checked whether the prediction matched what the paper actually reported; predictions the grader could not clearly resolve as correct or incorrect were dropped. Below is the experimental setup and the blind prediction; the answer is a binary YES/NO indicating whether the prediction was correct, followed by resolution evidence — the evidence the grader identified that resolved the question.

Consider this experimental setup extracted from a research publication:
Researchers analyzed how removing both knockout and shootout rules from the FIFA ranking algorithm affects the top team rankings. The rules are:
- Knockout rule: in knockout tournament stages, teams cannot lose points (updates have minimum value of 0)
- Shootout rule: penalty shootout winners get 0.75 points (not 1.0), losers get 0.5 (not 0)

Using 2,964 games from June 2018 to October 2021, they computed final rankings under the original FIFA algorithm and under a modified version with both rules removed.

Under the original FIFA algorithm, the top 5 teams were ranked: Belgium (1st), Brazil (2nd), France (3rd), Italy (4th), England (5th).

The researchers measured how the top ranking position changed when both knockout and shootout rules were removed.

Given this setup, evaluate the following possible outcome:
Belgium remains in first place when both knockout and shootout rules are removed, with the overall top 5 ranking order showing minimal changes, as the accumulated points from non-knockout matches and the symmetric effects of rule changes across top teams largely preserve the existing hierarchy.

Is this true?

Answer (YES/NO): NO